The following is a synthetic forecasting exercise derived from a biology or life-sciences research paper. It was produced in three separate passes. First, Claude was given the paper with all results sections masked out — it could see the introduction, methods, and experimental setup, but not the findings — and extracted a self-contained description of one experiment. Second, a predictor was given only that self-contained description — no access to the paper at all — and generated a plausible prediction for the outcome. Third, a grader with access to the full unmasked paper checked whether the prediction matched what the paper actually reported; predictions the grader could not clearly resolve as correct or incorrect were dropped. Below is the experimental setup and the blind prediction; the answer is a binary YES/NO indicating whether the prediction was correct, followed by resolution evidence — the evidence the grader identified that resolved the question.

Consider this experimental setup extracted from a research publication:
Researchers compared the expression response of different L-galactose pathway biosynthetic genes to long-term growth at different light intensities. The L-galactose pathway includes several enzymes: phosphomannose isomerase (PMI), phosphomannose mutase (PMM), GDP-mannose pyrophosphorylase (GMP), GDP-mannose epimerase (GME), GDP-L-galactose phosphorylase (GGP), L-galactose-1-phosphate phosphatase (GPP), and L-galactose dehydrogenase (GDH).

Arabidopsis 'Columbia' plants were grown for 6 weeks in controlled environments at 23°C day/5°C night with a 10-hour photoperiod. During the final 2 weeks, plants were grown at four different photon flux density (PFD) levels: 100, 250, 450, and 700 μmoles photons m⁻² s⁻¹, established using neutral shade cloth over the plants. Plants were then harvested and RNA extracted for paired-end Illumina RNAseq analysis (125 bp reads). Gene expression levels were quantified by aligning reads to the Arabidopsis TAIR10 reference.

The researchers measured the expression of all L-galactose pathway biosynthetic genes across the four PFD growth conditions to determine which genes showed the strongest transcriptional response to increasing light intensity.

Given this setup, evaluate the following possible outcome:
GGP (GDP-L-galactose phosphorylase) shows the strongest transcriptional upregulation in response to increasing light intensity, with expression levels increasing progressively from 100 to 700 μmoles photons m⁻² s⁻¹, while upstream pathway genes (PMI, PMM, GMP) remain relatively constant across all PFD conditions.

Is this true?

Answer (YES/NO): NO